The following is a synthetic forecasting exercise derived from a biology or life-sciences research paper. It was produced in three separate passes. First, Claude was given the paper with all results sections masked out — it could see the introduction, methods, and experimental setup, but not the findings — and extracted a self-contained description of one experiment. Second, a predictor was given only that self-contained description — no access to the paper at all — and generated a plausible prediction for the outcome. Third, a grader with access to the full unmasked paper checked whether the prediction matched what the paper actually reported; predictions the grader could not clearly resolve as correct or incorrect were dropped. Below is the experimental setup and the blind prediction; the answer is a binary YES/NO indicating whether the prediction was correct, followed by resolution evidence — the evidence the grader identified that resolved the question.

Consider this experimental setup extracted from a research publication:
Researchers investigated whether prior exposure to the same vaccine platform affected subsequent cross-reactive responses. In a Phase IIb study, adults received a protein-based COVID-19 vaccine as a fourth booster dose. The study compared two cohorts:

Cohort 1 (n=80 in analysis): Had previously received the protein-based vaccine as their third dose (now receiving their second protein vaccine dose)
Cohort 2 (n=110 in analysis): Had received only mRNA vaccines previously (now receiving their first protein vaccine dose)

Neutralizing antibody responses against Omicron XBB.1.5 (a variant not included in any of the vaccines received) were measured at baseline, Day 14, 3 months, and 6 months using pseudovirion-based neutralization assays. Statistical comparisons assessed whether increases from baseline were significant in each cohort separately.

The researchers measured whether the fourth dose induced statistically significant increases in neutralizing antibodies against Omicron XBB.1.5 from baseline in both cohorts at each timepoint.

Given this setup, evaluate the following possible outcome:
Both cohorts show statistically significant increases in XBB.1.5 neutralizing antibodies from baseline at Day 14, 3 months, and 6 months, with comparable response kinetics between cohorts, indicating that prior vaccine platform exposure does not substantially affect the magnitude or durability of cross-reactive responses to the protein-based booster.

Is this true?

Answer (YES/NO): NO